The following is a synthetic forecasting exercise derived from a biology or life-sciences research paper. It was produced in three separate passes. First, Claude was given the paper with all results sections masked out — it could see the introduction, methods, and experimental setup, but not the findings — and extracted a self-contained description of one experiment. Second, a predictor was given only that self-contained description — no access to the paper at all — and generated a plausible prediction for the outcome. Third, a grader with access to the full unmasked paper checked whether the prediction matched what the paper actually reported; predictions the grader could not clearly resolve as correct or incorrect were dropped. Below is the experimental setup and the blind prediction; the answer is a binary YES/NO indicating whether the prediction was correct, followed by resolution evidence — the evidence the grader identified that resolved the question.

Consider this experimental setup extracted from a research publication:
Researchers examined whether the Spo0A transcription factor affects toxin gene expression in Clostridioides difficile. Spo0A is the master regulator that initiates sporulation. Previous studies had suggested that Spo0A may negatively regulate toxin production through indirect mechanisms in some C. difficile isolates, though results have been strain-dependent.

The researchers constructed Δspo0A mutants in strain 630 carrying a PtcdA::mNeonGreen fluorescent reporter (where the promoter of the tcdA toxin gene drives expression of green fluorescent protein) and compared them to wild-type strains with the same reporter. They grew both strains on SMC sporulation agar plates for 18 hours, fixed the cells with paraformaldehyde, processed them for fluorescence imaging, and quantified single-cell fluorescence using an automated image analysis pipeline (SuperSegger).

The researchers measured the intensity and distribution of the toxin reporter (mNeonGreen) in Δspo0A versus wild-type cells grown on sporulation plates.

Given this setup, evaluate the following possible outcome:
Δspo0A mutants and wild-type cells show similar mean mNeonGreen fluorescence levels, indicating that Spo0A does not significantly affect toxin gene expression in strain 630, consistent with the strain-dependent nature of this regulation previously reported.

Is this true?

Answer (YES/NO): NO